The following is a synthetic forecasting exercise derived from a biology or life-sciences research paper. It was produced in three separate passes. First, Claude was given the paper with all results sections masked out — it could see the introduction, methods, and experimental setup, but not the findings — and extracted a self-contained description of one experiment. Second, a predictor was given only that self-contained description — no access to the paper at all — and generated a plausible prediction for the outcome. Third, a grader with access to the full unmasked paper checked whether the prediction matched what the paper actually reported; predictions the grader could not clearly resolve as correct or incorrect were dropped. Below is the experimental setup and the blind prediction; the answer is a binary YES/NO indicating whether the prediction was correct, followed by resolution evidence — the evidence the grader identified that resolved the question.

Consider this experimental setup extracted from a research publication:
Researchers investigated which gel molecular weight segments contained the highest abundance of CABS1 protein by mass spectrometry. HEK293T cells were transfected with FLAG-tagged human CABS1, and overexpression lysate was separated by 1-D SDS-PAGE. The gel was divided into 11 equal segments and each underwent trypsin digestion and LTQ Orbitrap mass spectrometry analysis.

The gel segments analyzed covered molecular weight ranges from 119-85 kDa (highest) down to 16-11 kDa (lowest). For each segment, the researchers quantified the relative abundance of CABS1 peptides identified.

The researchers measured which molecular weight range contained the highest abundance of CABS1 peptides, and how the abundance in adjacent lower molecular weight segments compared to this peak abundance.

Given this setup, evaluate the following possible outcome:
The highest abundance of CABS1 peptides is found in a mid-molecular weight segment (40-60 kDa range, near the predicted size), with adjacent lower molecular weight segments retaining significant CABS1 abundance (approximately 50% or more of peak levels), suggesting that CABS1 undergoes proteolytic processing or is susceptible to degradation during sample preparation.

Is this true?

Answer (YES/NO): NO